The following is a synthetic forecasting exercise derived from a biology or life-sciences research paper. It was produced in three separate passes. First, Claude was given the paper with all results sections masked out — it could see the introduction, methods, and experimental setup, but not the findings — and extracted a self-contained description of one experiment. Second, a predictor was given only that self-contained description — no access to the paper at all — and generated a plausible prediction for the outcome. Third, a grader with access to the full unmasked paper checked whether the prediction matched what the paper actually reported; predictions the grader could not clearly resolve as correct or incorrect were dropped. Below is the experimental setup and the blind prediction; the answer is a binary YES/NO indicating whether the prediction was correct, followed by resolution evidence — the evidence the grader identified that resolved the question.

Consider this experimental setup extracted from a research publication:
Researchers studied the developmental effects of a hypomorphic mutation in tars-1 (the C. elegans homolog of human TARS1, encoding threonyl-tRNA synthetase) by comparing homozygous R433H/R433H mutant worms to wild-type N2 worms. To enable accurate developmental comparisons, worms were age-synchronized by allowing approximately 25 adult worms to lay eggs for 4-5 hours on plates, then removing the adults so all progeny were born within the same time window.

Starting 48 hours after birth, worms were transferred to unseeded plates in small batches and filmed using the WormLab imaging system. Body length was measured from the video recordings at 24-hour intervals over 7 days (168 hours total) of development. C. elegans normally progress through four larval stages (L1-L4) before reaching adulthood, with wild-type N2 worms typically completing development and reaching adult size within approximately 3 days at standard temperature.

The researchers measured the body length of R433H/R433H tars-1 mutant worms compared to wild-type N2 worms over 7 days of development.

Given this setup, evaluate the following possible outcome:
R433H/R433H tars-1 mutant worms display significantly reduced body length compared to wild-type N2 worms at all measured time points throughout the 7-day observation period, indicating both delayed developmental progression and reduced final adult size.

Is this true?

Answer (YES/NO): NO